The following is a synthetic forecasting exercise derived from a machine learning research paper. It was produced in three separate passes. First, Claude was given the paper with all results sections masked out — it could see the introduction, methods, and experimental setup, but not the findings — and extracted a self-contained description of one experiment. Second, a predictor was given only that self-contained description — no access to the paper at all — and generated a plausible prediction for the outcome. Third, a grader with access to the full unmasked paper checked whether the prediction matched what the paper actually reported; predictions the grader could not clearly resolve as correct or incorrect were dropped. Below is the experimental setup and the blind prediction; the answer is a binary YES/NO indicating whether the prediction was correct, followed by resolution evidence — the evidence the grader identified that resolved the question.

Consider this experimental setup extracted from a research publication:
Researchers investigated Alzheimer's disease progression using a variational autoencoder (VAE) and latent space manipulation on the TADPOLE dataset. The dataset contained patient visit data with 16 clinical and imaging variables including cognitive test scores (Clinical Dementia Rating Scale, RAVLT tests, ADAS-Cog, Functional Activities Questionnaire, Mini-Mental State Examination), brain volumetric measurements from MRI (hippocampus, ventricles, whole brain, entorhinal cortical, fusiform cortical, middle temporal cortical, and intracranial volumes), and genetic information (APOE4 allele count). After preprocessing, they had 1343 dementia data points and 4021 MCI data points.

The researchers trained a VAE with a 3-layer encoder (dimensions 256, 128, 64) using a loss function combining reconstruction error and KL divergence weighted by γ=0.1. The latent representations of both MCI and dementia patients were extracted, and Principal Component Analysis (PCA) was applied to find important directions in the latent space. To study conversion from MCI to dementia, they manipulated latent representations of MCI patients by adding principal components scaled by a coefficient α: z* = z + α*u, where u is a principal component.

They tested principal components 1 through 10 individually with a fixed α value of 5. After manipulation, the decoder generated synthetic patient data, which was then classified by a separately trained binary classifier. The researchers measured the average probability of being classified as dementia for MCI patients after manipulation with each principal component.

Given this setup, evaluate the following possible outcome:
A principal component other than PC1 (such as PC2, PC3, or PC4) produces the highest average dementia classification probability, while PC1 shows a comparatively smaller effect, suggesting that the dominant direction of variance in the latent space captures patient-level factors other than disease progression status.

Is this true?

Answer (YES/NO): NO